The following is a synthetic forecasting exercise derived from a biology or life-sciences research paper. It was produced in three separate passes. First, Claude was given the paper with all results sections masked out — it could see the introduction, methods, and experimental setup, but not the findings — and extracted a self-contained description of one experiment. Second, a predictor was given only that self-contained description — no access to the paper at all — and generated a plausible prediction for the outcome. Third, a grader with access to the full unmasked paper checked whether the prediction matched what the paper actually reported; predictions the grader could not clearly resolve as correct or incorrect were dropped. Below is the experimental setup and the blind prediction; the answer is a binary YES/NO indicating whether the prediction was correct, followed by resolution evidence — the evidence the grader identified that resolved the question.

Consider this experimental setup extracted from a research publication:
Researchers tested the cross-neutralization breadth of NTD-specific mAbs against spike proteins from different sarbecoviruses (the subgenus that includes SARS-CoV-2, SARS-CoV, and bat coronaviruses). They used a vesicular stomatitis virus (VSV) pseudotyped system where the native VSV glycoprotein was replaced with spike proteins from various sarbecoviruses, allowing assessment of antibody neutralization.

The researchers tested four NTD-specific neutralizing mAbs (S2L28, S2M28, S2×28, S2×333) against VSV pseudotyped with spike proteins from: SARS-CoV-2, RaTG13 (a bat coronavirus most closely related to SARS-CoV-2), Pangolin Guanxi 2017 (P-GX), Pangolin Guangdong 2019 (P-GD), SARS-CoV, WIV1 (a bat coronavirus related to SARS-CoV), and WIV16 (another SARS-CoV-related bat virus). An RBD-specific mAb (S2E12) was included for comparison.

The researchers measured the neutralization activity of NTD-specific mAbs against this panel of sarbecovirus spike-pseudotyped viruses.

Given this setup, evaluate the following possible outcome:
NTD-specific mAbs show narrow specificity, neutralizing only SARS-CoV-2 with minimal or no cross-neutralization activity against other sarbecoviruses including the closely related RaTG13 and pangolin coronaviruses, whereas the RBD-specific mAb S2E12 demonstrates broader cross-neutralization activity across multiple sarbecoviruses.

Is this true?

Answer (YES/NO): NO